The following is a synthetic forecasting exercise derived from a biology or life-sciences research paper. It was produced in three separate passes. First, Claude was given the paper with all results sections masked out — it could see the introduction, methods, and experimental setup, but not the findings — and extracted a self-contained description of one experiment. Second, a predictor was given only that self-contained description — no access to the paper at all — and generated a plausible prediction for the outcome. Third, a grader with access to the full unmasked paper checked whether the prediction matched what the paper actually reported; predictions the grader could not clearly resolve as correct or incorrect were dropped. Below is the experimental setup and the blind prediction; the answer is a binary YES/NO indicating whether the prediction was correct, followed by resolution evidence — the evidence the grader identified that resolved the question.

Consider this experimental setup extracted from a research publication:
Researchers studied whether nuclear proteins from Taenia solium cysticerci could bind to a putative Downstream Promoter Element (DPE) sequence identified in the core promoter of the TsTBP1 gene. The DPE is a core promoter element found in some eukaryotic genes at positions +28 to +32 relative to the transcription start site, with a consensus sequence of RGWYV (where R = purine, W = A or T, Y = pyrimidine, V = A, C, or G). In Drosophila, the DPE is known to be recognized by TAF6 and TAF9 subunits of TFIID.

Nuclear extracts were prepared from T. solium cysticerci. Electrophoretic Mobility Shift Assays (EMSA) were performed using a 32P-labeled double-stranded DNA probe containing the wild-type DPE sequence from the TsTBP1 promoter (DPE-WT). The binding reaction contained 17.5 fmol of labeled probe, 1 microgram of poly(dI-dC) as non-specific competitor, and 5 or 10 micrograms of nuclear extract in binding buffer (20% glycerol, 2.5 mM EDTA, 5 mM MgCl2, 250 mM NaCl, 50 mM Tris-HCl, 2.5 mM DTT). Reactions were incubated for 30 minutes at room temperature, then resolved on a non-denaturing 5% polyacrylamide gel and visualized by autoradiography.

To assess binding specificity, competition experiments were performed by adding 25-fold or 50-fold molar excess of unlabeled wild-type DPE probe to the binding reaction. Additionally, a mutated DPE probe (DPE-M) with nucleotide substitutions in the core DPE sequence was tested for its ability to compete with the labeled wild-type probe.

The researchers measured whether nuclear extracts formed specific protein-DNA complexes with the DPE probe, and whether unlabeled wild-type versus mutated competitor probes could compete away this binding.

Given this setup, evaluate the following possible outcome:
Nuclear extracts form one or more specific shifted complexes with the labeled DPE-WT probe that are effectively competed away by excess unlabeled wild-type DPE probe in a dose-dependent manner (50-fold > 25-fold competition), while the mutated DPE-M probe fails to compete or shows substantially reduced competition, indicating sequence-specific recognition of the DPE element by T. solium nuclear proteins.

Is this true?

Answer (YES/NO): YES